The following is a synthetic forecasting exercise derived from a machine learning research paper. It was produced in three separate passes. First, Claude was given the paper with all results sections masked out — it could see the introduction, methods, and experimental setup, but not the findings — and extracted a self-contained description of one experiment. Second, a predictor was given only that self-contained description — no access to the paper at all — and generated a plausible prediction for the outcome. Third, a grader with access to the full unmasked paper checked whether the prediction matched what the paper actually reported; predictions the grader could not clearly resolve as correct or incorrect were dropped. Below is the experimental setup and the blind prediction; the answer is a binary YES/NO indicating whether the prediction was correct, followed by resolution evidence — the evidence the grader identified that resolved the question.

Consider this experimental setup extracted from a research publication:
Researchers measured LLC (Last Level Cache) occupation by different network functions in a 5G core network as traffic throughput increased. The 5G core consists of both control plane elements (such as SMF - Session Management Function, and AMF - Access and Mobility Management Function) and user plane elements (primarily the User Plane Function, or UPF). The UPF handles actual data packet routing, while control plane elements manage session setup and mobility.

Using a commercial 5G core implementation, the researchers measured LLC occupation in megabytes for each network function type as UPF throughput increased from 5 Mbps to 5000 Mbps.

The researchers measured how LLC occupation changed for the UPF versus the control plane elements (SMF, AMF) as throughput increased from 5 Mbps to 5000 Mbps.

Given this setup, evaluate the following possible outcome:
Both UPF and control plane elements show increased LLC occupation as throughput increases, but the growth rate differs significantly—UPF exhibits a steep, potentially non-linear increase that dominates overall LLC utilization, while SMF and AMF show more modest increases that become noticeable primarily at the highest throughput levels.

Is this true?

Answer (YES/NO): NO